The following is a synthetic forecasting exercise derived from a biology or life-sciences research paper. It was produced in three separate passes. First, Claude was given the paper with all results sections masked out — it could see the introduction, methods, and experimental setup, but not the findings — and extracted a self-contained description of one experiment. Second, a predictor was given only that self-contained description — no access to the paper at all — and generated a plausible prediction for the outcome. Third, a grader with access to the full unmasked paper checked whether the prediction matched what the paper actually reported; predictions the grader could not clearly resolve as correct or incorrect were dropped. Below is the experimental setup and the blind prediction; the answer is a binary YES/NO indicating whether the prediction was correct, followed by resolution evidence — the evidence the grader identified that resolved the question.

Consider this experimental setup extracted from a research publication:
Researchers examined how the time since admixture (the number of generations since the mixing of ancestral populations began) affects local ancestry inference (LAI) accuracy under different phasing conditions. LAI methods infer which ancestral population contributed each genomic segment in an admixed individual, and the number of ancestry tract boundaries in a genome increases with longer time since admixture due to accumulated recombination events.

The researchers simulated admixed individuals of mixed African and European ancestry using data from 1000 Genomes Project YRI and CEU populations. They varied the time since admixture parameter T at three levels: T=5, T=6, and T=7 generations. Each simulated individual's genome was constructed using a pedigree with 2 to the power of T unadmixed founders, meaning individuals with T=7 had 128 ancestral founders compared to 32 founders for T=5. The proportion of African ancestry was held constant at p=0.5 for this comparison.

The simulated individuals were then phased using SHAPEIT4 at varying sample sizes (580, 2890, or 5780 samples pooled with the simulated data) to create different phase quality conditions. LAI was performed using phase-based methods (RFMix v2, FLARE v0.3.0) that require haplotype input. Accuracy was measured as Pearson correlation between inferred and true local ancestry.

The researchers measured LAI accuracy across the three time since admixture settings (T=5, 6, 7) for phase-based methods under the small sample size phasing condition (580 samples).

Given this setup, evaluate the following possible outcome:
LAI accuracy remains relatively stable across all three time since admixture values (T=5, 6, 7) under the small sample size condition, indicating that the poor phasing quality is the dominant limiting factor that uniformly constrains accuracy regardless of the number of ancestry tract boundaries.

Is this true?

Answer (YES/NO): NO